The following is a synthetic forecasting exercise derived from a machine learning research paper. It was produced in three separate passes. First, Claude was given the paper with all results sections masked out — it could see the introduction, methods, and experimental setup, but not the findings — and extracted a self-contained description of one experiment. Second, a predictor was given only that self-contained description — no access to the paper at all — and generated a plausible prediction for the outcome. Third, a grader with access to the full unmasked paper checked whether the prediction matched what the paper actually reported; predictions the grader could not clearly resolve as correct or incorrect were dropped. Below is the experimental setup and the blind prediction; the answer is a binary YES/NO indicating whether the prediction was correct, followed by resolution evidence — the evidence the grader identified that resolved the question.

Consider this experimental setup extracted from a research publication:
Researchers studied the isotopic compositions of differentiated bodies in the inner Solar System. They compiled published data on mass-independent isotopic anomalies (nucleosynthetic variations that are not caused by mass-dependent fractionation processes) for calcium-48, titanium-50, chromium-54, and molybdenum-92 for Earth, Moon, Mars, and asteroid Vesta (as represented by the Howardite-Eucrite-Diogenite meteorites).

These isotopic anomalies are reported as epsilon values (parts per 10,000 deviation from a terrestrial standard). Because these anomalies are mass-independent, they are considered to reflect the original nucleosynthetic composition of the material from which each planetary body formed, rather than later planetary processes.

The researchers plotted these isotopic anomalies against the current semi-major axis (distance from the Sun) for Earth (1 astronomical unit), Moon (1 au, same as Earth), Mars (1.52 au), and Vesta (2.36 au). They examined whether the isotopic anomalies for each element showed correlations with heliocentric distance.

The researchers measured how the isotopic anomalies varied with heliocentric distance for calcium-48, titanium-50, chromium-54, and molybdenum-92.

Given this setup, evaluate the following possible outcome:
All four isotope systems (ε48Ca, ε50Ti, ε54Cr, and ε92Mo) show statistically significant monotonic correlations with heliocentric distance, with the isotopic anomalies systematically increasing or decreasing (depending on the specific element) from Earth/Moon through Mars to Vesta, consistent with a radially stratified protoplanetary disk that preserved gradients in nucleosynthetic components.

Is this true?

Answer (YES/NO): NO